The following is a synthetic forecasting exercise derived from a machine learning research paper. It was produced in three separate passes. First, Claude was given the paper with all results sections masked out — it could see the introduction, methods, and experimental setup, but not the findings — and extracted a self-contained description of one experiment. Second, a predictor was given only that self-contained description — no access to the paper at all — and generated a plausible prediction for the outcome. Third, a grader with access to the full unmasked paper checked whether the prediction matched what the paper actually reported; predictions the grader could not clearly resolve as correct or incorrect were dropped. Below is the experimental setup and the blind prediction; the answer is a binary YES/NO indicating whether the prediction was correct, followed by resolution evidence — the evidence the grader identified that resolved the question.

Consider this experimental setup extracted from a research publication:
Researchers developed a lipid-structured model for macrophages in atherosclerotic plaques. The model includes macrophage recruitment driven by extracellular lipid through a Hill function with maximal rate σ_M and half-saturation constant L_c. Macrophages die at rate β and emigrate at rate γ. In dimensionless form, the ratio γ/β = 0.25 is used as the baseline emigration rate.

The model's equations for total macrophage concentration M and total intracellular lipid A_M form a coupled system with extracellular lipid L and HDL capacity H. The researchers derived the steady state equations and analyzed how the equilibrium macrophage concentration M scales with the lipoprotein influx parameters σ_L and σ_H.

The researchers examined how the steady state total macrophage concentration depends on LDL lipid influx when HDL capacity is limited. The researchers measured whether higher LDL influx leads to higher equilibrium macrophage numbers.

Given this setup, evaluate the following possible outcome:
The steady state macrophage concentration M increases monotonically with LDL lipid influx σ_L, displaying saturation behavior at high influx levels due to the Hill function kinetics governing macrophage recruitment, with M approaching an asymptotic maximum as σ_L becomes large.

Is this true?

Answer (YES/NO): YES